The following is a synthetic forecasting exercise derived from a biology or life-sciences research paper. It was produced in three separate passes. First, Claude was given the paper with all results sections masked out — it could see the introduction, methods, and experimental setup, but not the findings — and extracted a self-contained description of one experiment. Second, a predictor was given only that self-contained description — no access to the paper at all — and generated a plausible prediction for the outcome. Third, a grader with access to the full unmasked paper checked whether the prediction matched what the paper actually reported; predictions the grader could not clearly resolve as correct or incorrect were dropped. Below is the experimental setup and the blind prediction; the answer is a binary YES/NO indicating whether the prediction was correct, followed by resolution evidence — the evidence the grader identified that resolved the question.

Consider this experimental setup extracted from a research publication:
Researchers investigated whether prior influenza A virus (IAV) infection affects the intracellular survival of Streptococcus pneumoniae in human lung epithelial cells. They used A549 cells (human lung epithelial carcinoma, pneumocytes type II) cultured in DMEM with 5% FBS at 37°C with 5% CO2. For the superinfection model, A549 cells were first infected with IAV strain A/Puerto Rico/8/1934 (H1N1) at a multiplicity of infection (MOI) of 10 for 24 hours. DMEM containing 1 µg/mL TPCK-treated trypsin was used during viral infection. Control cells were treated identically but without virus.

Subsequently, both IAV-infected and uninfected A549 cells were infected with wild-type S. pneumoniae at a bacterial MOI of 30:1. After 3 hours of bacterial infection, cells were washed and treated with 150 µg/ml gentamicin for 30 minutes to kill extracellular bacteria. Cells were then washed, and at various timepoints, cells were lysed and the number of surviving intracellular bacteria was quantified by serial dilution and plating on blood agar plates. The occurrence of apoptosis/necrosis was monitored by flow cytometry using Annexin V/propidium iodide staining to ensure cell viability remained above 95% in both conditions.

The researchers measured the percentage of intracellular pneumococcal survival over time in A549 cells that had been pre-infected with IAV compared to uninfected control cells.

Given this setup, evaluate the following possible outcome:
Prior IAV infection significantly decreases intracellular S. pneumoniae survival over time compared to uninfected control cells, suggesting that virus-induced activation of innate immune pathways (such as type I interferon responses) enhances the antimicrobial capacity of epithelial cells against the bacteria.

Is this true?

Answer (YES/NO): NO